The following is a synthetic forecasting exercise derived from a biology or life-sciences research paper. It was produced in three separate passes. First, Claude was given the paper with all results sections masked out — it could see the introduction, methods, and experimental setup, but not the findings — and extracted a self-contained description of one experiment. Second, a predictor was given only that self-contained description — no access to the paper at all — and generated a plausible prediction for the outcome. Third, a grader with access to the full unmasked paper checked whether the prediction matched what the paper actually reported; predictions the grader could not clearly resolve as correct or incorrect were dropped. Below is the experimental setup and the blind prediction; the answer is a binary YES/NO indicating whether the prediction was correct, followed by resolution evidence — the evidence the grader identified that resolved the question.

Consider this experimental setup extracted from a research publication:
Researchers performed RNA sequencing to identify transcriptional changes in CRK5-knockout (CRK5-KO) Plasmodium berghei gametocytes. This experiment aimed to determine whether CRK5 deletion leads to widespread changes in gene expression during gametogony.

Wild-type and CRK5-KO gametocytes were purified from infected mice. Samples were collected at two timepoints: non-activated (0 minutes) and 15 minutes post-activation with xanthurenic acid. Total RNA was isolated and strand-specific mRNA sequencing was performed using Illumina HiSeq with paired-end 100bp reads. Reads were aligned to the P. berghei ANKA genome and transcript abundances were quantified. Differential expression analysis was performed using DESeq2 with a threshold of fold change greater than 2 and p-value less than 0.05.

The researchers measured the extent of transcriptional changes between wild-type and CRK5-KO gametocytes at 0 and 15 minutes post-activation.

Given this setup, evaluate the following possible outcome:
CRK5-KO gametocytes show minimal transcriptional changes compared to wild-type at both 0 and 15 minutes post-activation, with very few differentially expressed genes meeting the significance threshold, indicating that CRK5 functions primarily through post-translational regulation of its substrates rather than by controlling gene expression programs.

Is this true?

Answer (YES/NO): YES